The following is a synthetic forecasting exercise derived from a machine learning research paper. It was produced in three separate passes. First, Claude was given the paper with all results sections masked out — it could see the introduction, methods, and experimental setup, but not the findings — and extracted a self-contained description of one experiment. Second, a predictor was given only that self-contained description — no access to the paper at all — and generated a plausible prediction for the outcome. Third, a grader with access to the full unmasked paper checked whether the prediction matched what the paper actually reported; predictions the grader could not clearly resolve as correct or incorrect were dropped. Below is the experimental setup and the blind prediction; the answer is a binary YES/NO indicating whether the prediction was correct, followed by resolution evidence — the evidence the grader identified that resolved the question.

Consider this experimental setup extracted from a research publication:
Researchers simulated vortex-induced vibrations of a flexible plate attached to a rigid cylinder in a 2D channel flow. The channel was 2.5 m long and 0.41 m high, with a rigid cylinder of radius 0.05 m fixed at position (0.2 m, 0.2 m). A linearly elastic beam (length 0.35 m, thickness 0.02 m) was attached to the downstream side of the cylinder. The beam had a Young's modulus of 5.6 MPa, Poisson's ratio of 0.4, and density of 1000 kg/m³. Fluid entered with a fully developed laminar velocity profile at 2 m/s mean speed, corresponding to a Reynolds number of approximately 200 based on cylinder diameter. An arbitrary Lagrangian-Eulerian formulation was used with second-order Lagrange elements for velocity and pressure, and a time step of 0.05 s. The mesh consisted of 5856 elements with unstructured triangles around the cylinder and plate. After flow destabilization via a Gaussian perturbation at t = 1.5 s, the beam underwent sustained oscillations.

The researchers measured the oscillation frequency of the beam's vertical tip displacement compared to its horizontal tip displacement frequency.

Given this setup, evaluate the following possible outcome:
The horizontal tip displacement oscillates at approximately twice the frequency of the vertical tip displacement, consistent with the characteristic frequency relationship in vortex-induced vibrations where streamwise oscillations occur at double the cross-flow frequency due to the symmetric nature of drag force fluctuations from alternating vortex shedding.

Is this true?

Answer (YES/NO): YES